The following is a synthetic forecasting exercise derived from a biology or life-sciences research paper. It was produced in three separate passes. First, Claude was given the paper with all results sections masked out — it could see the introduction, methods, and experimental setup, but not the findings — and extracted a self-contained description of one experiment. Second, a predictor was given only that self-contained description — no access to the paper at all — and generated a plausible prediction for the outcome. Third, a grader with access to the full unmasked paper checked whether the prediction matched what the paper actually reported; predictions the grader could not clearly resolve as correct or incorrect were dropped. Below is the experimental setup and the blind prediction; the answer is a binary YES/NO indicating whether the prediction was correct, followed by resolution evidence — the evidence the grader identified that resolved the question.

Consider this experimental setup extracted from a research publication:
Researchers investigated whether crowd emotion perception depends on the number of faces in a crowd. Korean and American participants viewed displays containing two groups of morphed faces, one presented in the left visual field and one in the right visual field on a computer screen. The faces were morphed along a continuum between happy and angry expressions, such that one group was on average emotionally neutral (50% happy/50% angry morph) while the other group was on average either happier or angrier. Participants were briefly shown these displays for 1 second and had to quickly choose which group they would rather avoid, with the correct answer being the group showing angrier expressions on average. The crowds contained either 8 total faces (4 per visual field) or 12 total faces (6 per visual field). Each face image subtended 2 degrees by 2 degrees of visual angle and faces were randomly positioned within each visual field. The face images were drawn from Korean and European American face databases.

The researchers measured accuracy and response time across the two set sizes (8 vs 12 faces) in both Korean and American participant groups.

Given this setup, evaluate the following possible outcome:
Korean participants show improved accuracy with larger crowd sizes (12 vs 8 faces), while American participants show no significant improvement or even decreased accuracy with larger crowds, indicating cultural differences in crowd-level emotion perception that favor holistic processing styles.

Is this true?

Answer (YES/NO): NO